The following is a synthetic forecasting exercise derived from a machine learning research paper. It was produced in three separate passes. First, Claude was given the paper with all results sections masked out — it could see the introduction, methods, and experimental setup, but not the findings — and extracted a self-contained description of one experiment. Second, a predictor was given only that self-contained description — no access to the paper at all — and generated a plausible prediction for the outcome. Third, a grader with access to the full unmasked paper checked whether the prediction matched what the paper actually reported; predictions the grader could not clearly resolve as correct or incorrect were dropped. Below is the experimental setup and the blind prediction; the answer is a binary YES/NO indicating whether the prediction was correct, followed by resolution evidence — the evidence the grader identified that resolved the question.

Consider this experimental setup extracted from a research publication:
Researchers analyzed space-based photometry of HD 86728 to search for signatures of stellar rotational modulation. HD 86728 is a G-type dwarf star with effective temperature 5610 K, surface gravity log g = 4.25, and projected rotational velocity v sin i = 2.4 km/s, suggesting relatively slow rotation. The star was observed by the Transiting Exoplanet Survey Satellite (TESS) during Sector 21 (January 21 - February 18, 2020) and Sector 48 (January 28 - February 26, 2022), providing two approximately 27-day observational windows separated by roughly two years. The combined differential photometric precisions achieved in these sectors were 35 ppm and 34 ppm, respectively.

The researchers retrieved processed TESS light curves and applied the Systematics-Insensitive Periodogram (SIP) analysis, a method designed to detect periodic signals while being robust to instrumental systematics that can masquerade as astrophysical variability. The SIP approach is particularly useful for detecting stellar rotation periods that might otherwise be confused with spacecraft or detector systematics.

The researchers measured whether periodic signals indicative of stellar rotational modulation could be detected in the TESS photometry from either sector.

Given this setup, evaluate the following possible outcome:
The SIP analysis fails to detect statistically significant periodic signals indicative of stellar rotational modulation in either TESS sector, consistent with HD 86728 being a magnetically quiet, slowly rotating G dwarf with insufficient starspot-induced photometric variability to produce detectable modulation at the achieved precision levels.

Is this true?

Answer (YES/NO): NO